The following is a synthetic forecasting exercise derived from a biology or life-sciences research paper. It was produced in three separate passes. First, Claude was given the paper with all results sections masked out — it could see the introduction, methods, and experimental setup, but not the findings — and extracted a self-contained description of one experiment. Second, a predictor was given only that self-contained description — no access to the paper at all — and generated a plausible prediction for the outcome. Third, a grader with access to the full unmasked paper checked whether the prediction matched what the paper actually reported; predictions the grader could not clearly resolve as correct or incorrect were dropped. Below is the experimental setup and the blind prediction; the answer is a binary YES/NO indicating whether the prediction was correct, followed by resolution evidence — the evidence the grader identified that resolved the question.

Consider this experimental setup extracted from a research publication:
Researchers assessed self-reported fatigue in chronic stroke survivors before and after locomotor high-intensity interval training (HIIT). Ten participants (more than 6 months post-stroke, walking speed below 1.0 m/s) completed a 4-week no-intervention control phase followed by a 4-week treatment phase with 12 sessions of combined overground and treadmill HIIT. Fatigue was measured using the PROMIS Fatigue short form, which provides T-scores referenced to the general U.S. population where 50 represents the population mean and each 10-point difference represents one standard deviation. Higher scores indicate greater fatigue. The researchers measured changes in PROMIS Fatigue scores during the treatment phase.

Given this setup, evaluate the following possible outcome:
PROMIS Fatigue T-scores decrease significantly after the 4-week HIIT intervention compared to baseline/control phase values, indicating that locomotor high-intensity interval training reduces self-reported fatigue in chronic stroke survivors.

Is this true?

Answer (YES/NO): YES